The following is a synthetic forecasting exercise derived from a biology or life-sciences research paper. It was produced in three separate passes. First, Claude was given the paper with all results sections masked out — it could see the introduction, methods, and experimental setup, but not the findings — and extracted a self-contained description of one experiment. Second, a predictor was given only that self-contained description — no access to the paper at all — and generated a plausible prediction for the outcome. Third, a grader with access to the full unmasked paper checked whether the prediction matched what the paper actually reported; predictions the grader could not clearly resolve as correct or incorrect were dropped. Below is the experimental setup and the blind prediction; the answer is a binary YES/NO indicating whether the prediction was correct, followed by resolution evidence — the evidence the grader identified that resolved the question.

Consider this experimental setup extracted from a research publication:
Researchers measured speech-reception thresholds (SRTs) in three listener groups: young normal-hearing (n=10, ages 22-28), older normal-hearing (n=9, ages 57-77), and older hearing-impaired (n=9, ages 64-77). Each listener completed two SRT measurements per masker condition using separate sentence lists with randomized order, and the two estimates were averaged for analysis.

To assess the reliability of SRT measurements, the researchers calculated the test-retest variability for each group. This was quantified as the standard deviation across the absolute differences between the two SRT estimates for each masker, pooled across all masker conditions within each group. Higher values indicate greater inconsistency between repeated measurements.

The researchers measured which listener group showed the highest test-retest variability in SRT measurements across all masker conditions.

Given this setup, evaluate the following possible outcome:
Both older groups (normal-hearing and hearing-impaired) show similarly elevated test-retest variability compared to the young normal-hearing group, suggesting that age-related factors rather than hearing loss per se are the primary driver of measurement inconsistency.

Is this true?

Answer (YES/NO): NO